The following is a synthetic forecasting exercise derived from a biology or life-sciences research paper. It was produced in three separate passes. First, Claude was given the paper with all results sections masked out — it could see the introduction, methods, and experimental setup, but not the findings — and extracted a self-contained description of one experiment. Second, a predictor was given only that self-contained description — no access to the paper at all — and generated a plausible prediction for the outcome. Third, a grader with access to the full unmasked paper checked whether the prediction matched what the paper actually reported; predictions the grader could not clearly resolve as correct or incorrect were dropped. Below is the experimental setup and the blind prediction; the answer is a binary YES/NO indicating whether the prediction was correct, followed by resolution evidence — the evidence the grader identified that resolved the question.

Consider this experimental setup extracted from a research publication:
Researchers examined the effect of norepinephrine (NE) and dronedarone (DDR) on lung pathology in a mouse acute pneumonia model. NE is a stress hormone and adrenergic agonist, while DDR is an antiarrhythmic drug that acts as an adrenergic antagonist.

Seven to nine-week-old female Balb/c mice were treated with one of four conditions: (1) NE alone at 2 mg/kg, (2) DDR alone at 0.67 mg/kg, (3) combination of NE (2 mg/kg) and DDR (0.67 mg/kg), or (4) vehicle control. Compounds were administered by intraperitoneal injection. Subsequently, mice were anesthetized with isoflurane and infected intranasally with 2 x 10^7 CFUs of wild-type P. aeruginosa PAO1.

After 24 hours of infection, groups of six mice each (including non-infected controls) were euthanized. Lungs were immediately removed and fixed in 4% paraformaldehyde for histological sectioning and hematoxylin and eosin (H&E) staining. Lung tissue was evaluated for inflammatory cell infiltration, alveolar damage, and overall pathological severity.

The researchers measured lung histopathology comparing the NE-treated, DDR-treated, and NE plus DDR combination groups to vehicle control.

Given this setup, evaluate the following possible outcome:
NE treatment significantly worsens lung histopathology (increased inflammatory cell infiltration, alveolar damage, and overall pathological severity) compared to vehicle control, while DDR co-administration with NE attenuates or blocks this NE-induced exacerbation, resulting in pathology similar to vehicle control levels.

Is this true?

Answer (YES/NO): YES